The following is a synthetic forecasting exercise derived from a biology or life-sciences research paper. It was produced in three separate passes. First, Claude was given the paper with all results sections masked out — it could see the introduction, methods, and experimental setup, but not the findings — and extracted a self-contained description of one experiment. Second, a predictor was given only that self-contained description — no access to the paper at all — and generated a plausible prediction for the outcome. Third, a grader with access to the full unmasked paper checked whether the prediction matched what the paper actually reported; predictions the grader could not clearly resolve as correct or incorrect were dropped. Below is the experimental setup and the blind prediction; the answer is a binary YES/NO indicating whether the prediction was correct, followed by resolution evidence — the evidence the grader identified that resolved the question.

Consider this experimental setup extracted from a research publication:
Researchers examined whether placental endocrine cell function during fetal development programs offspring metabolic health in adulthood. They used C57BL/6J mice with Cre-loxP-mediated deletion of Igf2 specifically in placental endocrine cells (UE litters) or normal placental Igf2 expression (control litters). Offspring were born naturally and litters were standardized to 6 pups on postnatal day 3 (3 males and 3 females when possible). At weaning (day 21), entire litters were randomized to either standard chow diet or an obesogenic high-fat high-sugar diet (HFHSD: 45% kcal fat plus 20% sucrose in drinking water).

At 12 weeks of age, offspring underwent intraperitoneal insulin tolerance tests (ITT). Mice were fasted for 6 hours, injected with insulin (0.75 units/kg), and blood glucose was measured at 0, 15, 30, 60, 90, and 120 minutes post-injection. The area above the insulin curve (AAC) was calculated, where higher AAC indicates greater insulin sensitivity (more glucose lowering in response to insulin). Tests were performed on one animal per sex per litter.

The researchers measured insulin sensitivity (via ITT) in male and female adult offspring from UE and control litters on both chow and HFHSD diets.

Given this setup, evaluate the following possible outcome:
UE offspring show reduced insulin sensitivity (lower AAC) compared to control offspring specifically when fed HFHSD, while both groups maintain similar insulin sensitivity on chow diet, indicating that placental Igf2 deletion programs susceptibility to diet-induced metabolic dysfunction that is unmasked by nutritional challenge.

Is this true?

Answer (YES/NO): NO